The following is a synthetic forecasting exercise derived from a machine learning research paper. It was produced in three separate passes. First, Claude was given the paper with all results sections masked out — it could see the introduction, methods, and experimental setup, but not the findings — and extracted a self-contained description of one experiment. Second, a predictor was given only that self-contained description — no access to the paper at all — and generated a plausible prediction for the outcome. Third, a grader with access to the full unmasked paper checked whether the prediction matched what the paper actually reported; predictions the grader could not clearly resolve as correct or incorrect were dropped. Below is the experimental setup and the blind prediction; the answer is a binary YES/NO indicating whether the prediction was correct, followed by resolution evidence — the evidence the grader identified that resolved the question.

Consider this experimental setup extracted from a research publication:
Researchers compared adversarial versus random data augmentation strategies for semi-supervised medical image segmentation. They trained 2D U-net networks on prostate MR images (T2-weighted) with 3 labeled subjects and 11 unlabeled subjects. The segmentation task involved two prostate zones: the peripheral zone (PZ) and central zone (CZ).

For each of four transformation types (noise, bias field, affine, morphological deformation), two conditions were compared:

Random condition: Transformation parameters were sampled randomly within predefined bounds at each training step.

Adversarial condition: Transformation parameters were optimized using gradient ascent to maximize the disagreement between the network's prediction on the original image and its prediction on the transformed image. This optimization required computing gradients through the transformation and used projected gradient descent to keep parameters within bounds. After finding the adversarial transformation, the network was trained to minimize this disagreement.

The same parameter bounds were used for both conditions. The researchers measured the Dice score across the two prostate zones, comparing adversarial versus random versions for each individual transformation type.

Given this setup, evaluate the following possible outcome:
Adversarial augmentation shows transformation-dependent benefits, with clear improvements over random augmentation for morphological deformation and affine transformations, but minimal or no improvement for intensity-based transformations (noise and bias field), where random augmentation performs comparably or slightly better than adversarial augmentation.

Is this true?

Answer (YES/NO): NO